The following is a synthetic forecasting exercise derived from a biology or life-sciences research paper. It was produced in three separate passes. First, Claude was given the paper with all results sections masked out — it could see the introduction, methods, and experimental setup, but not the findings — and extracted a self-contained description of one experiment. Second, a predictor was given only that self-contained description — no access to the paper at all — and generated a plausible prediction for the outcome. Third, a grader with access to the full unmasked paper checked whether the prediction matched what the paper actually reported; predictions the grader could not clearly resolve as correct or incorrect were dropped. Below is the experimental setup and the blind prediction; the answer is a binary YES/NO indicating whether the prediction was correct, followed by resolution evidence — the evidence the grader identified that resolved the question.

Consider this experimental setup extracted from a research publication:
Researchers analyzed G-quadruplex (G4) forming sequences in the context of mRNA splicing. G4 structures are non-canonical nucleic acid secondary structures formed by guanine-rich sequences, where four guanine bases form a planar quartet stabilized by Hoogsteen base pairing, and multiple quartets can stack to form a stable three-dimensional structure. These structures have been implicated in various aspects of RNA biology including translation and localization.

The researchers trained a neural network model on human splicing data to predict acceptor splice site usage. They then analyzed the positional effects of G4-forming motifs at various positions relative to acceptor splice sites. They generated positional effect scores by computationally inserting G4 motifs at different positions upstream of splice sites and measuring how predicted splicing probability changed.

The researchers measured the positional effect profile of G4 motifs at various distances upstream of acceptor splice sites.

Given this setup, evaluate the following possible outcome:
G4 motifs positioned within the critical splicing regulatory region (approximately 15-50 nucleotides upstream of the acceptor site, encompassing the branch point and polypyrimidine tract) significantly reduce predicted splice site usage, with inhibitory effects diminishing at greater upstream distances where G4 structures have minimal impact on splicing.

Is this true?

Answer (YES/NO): NO